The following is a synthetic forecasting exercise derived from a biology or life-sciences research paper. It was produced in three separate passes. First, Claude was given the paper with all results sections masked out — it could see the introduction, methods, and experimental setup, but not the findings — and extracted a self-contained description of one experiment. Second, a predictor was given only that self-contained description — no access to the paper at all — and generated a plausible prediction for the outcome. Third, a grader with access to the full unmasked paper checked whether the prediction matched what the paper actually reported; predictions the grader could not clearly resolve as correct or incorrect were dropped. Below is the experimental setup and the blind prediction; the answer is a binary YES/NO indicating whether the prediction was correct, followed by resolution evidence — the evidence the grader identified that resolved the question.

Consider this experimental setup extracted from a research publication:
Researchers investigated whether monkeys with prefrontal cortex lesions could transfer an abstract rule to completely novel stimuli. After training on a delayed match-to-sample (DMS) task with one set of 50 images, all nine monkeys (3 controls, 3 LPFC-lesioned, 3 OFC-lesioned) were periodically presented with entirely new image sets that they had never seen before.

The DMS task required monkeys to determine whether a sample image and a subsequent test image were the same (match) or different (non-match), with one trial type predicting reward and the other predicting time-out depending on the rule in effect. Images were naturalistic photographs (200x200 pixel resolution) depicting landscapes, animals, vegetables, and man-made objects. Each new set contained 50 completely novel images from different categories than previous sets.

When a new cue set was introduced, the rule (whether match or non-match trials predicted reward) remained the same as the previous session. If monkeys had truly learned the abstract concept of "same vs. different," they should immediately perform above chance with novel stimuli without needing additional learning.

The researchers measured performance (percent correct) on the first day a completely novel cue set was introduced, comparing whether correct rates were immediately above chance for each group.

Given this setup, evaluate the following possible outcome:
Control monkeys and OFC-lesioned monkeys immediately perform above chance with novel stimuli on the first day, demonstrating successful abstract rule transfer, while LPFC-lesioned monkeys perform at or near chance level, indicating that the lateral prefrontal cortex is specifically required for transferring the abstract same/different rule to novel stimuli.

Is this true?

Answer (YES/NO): NO